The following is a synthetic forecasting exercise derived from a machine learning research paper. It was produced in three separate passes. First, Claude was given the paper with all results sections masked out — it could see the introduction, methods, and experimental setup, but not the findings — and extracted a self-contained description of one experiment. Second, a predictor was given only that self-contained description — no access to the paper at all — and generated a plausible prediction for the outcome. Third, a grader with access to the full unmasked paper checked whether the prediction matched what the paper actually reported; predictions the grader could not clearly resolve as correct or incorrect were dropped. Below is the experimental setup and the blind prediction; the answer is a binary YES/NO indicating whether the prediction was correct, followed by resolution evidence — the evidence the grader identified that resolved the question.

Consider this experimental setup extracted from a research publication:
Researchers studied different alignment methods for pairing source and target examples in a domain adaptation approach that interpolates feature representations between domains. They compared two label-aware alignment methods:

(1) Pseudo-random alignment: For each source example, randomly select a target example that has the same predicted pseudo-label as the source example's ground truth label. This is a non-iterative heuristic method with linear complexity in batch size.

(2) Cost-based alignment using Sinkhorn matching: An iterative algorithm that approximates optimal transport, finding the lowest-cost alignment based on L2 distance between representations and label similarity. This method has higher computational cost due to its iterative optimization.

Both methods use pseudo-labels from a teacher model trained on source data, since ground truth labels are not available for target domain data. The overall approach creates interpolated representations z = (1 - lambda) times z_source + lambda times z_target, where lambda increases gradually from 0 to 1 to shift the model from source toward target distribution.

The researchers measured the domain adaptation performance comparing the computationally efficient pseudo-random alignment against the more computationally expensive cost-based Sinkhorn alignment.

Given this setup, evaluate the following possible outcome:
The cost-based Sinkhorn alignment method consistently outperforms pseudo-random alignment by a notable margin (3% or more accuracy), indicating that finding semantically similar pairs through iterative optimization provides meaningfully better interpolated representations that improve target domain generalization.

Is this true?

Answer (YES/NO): NO